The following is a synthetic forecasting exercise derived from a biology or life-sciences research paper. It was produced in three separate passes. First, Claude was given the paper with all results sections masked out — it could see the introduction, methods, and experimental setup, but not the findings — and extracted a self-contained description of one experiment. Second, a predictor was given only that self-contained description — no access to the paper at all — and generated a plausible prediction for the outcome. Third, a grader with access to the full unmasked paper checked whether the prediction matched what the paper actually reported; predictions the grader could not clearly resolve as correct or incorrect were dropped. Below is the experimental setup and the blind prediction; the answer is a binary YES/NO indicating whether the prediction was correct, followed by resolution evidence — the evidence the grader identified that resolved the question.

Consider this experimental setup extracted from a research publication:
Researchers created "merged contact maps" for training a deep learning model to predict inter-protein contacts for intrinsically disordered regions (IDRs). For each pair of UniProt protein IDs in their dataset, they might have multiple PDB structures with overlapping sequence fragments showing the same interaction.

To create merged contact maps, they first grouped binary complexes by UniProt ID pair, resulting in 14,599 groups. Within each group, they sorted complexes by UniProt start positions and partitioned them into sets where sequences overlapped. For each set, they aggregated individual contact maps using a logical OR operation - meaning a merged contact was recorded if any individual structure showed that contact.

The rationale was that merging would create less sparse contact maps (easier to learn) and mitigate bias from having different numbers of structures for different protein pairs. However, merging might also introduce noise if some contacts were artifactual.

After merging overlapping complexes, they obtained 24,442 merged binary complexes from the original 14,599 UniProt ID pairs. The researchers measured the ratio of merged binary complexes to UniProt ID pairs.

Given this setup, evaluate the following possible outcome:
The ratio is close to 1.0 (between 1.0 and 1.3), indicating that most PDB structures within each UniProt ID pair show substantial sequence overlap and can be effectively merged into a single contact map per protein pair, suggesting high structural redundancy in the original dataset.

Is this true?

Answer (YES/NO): NO